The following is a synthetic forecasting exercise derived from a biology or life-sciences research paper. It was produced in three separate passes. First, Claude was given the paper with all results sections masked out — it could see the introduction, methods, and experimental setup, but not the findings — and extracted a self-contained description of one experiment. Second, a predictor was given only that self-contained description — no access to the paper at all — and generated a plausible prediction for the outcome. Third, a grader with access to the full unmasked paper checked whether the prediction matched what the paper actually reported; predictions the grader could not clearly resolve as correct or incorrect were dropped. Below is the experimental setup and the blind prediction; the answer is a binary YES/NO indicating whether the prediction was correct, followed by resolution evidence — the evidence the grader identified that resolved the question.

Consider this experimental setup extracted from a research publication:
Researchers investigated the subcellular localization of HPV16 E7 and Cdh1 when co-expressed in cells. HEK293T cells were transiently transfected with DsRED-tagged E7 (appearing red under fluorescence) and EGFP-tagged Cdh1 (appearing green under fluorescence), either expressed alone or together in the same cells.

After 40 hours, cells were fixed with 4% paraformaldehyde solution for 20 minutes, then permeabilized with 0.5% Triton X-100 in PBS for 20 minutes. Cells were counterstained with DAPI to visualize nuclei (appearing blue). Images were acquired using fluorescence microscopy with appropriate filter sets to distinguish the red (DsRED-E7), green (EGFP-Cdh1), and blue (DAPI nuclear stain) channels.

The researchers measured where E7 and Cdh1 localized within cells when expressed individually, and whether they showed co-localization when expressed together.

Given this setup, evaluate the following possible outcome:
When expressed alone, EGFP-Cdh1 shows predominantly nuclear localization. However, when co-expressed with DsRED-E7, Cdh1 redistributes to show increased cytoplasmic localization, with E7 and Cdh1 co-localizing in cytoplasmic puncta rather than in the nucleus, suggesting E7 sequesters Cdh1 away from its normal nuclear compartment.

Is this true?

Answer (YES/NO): NO